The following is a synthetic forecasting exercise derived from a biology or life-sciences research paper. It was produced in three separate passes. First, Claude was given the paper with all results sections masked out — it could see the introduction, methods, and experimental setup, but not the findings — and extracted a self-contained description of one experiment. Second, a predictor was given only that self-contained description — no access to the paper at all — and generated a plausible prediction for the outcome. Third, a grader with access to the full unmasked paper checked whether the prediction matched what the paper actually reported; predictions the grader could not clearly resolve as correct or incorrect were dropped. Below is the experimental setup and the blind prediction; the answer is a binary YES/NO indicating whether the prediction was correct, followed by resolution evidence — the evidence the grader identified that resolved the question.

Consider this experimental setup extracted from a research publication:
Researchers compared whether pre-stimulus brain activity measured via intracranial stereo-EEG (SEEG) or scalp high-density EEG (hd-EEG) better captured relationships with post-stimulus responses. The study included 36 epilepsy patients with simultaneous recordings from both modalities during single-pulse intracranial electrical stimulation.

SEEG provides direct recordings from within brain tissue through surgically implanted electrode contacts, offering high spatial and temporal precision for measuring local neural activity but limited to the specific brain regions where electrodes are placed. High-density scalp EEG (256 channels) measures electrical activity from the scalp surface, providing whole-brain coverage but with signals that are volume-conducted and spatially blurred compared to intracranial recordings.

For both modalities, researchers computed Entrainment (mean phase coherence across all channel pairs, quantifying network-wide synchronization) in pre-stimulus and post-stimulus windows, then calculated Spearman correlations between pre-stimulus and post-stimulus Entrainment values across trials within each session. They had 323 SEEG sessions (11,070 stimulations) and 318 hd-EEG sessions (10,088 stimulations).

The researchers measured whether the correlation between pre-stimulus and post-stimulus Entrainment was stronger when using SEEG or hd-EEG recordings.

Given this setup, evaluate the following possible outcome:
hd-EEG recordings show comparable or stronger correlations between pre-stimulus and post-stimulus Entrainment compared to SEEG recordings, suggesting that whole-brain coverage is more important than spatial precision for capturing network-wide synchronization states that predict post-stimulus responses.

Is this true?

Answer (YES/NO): NO